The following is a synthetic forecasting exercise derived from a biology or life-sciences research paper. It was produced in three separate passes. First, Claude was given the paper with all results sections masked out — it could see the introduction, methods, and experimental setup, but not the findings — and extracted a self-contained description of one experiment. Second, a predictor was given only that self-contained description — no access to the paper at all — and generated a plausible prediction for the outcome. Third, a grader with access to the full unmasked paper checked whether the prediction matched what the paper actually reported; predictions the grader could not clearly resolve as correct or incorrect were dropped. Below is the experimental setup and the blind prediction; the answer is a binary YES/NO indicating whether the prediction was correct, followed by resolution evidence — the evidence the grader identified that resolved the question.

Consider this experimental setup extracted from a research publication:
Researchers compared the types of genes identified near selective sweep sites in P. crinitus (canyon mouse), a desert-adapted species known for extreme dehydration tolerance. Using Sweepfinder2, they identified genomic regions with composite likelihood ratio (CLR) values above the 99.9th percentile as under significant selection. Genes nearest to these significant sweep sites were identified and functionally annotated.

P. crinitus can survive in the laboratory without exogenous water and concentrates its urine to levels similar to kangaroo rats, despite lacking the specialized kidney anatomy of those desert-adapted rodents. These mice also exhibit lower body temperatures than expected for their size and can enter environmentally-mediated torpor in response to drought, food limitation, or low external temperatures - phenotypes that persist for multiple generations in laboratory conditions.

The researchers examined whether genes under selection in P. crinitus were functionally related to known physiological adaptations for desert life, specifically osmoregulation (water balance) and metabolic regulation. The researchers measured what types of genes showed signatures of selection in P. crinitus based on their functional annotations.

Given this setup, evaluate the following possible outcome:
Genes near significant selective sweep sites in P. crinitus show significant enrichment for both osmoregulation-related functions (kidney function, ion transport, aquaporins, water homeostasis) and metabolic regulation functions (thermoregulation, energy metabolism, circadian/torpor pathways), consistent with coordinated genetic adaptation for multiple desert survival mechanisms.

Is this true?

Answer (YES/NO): NO